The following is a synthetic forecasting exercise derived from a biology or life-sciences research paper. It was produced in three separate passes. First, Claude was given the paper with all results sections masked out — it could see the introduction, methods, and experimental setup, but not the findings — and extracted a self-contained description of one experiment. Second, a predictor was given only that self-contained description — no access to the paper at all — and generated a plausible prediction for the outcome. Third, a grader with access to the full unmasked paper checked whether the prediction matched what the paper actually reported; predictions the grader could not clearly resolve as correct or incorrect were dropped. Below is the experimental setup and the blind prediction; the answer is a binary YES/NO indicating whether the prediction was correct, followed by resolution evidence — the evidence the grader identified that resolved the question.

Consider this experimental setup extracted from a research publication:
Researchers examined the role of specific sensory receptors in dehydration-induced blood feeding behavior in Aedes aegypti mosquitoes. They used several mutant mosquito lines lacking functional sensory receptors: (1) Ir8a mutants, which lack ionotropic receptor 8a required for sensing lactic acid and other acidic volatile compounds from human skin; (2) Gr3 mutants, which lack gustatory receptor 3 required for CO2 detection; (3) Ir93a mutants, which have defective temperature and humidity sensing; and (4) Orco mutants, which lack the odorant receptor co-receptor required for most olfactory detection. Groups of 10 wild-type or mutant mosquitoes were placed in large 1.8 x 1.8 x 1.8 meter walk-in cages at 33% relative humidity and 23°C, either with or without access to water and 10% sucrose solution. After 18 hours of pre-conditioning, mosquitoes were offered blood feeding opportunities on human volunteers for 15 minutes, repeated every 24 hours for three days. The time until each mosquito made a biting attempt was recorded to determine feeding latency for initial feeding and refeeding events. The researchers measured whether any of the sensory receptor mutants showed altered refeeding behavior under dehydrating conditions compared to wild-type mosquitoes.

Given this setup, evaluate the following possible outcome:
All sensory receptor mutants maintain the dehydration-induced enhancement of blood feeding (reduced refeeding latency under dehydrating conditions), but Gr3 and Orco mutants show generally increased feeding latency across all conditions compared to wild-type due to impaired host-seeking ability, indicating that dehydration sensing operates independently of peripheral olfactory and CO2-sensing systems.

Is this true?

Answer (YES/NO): NO